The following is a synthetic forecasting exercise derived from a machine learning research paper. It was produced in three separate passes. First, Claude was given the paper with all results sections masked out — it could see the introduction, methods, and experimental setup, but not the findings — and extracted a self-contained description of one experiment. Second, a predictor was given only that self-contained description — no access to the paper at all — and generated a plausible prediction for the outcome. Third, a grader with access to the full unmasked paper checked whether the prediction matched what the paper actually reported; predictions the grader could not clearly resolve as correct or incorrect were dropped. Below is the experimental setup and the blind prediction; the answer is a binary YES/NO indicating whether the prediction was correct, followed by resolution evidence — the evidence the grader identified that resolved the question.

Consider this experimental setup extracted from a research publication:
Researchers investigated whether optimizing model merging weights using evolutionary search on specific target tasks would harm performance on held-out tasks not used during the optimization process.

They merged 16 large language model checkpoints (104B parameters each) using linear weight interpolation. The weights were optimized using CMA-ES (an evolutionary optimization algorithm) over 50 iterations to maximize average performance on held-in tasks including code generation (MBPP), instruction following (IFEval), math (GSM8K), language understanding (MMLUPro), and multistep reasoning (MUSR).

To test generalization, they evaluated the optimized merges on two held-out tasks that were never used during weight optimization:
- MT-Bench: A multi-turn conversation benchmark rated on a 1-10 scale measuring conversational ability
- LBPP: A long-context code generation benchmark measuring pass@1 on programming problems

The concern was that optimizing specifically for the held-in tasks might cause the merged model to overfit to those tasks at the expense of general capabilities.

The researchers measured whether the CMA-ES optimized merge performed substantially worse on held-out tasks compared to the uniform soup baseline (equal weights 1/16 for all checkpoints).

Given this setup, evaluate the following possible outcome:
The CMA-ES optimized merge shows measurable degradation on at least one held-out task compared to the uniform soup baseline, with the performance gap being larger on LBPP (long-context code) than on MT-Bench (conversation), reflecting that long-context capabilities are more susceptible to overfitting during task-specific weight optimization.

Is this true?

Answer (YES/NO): NO